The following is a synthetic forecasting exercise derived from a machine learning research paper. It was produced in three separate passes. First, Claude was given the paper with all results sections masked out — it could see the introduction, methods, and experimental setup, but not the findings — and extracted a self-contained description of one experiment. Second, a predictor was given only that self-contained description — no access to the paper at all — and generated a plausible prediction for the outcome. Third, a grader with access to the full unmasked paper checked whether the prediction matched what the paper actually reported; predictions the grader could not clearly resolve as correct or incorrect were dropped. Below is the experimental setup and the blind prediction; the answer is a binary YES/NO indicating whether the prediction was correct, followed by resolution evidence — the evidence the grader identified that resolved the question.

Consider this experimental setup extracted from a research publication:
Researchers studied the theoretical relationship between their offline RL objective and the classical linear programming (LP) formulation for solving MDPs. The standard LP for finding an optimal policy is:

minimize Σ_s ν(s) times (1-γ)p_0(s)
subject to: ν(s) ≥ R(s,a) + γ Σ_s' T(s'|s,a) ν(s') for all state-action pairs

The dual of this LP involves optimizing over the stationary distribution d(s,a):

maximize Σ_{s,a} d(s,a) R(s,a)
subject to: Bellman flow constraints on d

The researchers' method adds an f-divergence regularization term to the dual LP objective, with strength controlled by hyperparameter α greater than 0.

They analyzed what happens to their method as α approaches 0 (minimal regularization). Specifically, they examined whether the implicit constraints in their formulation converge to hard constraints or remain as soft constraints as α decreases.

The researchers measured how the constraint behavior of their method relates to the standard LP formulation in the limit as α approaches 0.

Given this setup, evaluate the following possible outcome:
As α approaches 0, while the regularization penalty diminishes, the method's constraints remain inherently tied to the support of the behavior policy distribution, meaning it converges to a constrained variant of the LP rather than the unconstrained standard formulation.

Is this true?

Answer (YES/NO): NO